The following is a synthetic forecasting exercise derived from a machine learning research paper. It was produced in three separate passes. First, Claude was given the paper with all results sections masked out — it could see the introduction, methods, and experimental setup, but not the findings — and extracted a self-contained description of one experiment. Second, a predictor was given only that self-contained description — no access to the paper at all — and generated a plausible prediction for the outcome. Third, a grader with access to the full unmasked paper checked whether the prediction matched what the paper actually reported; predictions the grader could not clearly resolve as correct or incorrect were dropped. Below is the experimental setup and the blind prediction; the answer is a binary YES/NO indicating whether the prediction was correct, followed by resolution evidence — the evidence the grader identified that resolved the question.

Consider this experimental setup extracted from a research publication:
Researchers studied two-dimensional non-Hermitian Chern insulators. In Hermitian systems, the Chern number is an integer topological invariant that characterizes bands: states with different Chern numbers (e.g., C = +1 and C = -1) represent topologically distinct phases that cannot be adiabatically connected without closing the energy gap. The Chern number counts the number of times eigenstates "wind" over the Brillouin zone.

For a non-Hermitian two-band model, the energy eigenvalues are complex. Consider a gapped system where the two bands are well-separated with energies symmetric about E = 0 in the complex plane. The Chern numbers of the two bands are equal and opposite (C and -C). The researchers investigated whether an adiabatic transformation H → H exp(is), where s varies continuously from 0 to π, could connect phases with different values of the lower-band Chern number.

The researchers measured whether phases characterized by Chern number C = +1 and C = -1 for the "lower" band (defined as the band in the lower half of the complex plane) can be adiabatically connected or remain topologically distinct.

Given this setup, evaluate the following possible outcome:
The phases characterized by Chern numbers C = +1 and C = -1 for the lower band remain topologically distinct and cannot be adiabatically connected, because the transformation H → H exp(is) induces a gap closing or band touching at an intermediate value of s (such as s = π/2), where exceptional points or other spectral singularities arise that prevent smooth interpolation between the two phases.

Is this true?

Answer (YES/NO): NO